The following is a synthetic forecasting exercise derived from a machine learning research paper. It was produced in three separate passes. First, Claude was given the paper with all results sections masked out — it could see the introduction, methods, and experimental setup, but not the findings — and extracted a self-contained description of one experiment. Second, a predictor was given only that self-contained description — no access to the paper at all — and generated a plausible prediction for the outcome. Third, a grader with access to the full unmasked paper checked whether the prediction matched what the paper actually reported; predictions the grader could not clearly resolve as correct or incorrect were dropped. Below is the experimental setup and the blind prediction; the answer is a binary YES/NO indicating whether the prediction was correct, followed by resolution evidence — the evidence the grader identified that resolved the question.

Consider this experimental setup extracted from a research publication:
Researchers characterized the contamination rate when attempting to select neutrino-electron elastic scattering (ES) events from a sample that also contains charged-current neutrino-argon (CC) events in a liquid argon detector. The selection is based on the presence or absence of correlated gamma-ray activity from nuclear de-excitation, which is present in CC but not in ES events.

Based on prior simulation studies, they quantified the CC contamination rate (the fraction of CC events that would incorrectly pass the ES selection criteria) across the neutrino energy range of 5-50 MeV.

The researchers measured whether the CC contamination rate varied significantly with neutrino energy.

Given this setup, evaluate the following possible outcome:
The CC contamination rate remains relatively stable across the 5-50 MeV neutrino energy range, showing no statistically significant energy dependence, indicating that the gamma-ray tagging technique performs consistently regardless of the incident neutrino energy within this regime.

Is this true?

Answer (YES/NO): YES